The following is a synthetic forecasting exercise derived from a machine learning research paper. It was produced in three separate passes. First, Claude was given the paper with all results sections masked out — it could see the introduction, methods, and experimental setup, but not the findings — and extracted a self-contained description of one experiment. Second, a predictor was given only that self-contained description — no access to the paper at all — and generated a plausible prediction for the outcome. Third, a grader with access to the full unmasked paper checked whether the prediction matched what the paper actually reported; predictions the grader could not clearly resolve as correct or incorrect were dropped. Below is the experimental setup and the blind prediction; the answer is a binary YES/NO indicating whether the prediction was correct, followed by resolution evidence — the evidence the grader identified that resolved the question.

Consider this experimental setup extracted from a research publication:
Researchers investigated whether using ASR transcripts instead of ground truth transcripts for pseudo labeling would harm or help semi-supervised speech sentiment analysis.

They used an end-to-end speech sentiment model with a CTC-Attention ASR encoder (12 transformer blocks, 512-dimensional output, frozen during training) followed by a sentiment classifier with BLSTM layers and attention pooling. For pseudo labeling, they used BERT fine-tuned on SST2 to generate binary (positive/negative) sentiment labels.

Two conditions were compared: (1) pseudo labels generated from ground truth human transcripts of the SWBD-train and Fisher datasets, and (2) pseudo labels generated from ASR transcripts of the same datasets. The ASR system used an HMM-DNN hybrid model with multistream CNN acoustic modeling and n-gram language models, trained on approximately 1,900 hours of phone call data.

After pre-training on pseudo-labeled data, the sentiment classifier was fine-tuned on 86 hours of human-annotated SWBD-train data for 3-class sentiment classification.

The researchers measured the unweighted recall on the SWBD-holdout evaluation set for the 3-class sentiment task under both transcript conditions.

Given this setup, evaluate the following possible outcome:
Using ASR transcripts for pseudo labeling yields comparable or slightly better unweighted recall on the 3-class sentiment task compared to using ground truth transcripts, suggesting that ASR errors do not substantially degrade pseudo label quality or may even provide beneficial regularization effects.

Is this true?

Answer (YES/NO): YES